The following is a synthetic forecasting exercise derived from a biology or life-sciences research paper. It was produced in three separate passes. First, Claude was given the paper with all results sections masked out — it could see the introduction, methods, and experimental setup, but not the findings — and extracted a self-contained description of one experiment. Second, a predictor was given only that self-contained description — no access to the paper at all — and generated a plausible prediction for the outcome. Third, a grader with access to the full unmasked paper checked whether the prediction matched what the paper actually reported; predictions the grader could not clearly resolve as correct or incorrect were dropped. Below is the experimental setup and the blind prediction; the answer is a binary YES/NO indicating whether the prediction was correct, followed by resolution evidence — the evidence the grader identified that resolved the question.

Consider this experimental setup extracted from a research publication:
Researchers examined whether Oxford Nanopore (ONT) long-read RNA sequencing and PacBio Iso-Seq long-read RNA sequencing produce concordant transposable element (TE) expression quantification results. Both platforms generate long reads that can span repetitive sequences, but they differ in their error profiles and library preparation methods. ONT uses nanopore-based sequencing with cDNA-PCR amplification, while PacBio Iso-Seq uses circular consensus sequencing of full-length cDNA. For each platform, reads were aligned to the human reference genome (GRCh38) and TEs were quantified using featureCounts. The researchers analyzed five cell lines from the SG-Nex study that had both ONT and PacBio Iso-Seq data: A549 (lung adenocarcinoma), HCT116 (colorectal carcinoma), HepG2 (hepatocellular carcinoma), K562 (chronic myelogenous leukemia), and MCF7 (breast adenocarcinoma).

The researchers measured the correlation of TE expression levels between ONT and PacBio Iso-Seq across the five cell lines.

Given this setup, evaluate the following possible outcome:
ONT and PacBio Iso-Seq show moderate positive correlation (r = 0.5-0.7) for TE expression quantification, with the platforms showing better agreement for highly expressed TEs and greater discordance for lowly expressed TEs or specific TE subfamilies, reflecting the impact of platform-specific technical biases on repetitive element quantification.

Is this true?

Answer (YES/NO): NO